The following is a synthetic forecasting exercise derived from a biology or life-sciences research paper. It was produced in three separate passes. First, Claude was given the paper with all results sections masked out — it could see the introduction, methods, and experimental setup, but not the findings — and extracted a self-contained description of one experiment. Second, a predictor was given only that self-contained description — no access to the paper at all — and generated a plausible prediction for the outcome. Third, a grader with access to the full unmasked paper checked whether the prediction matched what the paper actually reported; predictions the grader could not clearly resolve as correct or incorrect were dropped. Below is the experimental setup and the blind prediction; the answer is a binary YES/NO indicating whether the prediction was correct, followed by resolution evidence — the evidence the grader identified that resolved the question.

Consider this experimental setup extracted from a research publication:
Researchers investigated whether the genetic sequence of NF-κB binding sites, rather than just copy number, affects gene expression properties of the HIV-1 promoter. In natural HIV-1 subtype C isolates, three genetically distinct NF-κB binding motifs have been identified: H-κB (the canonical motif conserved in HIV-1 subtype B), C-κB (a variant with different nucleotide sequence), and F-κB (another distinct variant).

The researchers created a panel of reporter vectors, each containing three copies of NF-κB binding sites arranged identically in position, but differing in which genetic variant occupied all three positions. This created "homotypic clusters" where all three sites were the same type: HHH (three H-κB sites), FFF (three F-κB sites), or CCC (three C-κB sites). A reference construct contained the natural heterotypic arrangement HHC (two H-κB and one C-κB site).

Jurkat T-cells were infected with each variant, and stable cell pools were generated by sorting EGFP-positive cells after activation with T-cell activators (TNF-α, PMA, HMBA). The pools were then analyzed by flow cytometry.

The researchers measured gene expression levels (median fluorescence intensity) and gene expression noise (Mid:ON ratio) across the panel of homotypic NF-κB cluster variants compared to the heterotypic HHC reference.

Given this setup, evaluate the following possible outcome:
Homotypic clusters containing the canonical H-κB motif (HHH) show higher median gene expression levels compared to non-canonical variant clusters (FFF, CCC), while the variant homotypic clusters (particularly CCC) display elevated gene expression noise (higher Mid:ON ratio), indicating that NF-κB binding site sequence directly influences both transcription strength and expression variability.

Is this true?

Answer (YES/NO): NO